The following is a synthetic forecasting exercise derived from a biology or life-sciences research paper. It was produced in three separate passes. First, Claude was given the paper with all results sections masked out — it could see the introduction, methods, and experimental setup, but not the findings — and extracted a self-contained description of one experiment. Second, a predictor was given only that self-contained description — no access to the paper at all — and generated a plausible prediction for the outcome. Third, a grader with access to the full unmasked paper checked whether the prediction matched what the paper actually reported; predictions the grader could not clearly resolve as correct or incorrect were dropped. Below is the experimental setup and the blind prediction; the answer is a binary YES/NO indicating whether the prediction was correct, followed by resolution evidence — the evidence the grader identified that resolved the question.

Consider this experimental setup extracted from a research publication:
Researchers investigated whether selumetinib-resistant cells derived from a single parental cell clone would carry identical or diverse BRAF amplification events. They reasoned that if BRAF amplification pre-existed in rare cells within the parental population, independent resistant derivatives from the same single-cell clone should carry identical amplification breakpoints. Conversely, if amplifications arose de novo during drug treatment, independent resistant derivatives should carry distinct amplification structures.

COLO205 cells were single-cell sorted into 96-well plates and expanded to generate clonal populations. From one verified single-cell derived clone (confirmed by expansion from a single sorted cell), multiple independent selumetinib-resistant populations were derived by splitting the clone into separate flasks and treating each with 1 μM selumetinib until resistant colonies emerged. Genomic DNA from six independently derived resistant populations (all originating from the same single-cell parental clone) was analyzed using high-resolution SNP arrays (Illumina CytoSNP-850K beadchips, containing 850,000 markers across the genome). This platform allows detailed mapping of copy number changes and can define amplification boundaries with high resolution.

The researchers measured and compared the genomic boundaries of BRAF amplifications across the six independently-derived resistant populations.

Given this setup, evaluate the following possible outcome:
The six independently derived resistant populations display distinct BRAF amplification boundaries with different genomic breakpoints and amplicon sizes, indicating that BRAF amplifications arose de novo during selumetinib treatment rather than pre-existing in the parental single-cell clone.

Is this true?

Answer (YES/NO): YES